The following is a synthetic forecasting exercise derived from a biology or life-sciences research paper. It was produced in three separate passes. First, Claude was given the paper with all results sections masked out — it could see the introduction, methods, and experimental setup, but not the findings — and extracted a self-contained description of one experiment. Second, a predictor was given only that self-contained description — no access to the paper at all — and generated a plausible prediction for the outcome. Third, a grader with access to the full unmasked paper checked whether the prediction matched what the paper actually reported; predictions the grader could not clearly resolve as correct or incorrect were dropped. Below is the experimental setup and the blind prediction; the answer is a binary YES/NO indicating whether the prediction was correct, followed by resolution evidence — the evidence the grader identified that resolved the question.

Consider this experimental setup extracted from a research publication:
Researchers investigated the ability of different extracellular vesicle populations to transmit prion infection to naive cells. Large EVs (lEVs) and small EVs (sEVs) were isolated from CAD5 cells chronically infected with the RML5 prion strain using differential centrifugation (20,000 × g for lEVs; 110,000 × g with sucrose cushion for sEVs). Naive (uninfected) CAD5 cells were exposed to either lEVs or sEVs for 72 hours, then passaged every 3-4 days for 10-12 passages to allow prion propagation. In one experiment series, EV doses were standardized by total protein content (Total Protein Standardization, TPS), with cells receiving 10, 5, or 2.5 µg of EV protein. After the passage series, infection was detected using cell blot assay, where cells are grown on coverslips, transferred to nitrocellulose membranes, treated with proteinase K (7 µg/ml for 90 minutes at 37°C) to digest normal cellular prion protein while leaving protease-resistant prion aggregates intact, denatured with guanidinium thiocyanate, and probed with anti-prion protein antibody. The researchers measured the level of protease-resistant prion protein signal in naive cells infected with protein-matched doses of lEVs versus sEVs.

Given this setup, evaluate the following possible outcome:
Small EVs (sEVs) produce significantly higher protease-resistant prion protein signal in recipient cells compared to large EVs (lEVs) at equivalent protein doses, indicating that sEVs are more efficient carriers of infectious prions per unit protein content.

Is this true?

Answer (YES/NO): NO